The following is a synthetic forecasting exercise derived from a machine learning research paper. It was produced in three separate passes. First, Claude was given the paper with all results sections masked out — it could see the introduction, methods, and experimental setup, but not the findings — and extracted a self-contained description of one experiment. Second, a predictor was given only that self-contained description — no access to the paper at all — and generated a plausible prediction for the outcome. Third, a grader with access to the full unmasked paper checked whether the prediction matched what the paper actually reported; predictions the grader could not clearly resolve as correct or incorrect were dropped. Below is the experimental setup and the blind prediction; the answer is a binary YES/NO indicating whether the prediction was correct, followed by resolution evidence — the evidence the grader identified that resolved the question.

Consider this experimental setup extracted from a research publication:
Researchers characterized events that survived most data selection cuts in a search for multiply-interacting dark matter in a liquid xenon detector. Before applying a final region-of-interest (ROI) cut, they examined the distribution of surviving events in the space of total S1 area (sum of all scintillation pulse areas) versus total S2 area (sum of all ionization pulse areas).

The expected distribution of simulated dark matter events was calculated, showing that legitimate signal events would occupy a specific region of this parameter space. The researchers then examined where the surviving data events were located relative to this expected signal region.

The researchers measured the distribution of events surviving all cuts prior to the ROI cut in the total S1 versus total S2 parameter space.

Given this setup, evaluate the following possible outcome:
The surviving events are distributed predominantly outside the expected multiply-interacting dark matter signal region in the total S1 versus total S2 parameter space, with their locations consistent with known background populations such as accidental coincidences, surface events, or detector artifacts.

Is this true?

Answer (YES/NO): YES